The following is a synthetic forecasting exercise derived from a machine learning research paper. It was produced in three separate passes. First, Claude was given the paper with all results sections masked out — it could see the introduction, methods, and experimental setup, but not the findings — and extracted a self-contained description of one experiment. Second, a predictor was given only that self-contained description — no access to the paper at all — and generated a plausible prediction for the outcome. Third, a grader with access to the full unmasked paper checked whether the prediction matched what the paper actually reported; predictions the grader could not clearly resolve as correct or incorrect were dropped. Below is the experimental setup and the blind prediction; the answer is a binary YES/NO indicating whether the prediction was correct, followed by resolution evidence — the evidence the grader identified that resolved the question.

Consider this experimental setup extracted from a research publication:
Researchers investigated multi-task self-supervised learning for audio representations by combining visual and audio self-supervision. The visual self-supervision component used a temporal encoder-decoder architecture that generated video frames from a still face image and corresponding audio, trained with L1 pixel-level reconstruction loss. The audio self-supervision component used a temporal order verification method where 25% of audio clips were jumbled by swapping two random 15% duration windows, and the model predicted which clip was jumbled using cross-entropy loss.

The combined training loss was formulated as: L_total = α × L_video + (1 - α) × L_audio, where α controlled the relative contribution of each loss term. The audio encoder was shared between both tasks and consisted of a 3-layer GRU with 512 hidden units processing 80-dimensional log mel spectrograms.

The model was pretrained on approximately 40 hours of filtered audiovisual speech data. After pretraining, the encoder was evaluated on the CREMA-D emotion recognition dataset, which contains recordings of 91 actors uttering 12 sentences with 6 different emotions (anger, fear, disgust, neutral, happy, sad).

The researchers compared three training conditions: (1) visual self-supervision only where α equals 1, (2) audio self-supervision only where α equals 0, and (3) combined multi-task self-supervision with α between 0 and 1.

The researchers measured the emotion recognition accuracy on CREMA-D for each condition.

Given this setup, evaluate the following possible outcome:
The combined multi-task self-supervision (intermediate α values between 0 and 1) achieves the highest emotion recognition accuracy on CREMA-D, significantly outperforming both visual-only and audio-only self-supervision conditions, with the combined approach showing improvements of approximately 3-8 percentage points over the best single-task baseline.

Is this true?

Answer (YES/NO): NO